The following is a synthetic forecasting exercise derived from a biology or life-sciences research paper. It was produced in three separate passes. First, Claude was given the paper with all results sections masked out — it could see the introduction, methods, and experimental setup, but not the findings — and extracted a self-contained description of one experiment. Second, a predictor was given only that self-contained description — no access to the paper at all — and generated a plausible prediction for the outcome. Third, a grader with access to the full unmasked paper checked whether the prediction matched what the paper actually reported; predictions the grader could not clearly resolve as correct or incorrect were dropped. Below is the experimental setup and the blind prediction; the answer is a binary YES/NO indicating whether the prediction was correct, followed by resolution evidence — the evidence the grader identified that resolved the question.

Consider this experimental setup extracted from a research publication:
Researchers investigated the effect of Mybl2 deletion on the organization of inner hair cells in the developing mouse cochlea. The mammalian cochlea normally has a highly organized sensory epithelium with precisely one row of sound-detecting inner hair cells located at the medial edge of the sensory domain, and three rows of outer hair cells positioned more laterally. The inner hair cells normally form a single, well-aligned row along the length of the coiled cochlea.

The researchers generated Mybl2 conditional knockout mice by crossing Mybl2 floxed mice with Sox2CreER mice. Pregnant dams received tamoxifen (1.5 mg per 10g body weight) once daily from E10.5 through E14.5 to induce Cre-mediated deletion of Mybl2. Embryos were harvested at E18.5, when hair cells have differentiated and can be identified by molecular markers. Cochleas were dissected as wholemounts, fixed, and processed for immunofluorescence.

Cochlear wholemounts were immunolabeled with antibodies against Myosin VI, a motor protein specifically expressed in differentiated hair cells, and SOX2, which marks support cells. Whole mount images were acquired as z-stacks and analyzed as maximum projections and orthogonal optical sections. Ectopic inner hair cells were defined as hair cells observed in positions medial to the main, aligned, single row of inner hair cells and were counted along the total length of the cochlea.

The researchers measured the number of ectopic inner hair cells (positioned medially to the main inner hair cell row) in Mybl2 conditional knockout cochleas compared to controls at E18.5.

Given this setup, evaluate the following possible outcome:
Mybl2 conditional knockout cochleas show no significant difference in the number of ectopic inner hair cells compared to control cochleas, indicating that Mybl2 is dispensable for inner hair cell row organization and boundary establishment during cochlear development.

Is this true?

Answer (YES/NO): NO